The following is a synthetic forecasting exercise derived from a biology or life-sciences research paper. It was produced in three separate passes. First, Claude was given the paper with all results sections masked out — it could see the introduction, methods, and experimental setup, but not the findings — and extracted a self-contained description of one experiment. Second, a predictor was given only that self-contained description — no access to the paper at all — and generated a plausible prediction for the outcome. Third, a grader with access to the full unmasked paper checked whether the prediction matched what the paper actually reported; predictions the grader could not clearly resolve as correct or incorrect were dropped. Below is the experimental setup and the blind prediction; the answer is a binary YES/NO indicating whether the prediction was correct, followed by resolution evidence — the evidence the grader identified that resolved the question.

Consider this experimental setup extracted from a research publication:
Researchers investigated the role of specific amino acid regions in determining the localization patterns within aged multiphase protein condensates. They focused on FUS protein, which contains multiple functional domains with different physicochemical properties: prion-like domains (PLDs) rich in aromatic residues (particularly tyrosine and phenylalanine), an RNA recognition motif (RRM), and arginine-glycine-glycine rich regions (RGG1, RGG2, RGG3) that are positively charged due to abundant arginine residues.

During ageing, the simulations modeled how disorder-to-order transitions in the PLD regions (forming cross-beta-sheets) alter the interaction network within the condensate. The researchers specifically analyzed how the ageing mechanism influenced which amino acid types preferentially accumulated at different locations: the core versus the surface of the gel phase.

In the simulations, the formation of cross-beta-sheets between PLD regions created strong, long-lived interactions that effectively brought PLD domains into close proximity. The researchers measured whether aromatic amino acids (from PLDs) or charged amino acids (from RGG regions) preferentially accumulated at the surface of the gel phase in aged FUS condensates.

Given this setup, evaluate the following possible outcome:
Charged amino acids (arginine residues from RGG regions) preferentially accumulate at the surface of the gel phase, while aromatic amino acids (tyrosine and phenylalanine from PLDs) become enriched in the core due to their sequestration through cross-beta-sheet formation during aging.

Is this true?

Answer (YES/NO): YES